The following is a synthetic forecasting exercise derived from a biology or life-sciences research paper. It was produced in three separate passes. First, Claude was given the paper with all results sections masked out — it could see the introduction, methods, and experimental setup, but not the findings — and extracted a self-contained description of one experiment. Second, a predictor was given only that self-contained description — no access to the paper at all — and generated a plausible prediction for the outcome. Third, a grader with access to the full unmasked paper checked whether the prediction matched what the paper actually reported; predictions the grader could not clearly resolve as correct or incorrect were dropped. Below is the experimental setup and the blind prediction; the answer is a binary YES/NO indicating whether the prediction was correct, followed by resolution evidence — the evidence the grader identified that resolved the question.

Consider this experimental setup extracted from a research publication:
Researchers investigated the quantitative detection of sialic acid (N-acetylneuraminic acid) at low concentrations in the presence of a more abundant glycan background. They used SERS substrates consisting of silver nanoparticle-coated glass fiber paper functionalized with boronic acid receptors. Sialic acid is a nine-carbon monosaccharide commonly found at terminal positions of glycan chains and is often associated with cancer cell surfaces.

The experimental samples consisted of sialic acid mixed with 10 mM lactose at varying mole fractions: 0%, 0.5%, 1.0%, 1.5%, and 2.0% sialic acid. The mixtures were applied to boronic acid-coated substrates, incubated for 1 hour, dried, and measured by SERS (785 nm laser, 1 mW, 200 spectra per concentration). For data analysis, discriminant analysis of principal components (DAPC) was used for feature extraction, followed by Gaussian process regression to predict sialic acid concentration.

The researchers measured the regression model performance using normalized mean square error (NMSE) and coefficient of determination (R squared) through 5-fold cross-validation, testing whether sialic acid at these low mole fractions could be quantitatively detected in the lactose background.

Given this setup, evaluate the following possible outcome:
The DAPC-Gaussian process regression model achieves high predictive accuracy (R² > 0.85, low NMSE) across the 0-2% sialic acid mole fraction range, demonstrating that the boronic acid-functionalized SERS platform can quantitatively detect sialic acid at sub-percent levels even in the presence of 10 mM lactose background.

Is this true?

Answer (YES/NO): YES